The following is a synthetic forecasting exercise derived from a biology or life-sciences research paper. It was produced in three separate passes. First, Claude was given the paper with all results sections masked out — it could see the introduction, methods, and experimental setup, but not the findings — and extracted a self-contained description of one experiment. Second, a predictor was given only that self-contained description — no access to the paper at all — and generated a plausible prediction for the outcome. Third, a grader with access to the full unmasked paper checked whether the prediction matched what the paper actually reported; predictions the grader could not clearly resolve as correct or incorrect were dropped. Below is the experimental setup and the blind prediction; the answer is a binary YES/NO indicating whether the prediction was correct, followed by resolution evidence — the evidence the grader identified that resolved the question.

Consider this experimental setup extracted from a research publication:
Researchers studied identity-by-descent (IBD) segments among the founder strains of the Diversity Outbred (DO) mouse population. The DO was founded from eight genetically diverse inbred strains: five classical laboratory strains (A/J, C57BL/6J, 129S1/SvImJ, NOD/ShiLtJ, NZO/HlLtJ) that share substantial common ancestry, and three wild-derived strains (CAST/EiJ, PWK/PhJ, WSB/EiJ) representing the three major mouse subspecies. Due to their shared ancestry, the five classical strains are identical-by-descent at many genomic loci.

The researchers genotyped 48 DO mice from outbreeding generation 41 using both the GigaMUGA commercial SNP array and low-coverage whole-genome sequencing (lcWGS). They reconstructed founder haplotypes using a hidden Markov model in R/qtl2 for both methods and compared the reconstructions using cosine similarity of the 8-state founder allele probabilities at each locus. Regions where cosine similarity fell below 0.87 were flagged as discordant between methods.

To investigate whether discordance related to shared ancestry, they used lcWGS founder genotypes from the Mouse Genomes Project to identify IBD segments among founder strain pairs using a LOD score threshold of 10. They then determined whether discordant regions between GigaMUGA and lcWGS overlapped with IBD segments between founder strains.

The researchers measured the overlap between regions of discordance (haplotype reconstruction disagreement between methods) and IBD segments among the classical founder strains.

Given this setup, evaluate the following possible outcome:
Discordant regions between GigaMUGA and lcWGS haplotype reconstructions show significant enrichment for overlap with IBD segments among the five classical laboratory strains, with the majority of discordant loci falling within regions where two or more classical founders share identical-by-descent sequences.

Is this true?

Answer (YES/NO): YES